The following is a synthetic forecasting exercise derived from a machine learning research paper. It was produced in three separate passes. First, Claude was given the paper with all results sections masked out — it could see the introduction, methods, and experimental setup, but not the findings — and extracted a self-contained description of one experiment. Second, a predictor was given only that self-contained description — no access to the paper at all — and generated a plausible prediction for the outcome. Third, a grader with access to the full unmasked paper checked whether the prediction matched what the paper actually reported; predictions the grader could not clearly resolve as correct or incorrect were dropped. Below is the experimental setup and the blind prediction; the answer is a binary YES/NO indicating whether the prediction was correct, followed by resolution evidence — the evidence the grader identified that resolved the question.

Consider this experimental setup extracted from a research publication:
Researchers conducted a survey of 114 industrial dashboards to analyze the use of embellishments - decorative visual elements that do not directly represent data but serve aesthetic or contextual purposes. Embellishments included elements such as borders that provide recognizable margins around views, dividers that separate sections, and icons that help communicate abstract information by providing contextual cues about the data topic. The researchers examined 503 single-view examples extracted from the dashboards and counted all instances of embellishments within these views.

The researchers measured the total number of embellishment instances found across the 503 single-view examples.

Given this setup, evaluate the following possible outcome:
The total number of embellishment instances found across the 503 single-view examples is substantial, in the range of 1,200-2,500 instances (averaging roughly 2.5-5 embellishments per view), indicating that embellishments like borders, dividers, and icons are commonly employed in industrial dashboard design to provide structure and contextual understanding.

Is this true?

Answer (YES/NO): NO